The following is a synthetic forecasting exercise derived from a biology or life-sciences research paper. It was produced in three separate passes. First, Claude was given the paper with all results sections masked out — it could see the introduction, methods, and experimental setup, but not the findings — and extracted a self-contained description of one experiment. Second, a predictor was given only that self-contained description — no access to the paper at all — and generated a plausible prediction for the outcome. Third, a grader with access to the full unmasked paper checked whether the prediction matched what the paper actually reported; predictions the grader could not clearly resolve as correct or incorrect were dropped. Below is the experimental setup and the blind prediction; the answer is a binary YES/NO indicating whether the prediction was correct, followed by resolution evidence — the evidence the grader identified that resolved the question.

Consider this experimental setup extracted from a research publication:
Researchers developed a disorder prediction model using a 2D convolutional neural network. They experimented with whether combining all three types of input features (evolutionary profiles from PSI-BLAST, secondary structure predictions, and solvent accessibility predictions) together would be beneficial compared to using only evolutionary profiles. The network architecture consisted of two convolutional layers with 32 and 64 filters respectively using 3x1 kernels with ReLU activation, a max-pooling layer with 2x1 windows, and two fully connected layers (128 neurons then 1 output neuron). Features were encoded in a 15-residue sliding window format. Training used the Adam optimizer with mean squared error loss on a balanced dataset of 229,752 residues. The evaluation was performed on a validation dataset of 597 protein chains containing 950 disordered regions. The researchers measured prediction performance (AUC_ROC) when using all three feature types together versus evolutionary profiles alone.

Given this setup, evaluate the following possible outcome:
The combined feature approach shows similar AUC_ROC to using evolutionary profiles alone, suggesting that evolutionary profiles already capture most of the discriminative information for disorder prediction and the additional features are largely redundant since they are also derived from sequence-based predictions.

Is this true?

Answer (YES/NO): NO